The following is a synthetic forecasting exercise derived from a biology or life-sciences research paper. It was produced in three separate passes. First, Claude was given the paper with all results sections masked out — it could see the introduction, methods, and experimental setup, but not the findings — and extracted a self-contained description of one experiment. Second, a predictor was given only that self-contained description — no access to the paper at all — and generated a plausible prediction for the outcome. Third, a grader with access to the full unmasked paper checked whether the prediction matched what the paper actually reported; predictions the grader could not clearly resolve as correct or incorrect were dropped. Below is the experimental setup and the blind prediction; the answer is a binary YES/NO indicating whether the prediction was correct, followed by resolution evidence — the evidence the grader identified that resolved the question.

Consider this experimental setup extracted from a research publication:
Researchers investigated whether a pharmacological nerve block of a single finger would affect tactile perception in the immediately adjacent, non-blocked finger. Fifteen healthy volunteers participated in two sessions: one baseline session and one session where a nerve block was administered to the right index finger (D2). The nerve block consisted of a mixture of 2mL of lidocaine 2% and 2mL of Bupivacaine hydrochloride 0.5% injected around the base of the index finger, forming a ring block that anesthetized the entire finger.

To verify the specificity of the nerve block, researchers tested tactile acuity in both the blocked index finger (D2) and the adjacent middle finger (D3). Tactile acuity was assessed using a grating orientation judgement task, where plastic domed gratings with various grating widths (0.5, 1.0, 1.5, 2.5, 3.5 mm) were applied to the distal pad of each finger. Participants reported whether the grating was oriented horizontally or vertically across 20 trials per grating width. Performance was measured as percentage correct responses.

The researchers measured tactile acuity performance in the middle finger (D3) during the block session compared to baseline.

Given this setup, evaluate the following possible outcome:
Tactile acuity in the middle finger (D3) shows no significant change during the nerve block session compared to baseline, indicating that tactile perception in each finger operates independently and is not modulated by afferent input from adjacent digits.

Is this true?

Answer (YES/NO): YES